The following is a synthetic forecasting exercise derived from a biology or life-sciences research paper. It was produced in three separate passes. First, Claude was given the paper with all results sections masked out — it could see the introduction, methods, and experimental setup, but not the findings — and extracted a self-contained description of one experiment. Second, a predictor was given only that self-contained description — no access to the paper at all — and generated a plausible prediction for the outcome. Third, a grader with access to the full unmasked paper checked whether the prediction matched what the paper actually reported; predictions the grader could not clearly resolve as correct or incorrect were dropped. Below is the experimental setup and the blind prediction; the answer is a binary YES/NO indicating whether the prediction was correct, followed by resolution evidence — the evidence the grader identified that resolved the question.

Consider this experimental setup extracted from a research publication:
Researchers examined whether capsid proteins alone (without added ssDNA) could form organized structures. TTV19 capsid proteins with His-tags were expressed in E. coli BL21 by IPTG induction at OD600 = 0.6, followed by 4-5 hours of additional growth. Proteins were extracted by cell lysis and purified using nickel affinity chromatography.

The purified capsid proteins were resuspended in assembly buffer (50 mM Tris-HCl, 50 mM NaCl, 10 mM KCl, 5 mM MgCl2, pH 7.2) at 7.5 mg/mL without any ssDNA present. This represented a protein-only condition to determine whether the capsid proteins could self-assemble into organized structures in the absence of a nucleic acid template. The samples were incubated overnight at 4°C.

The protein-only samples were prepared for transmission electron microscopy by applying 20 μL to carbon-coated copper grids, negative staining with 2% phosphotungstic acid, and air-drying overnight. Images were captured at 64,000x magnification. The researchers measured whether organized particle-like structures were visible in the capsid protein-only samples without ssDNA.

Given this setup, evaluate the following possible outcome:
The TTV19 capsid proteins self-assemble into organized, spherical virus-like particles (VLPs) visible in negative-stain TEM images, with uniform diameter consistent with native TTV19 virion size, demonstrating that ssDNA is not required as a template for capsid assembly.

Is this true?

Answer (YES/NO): NO